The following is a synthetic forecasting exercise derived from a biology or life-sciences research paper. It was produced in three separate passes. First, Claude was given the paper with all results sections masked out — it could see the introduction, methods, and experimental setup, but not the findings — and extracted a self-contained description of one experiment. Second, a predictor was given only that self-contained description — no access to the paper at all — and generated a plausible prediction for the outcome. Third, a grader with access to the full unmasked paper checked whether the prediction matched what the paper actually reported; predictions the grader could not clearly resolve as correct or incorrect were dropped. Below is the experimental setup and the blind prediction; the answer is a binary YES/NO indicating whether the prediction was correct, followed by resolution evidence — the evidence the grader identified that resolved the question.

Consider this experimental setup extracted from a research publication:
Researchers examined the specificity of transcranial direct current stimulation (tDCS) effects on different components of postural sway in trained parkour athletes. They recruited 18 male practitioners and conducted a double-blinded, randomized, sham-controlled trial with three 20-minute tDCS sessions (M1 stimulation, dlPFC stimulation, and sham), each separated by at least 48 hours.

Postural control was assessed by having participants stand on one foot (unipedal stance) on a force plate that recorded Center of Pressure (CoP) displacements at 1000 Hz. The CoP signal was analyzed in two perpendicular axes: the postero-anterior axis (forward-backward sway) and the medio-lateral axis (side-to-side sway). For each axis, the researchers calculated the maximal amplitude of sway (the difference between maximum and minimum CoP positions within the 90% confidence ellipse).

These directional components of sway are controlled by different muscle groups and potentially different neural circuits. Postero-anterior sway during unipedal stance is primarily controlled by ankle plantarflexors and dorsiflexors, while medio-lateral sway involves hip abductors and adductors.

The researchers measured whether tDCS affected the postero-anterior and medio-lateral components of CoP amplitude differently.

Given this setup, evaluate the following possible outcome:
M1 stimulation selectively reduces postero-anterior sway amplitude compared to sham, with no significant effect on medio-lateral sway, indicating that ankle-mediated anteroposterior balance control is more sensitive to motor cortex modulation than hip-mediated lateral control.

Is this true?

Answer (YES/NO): NO